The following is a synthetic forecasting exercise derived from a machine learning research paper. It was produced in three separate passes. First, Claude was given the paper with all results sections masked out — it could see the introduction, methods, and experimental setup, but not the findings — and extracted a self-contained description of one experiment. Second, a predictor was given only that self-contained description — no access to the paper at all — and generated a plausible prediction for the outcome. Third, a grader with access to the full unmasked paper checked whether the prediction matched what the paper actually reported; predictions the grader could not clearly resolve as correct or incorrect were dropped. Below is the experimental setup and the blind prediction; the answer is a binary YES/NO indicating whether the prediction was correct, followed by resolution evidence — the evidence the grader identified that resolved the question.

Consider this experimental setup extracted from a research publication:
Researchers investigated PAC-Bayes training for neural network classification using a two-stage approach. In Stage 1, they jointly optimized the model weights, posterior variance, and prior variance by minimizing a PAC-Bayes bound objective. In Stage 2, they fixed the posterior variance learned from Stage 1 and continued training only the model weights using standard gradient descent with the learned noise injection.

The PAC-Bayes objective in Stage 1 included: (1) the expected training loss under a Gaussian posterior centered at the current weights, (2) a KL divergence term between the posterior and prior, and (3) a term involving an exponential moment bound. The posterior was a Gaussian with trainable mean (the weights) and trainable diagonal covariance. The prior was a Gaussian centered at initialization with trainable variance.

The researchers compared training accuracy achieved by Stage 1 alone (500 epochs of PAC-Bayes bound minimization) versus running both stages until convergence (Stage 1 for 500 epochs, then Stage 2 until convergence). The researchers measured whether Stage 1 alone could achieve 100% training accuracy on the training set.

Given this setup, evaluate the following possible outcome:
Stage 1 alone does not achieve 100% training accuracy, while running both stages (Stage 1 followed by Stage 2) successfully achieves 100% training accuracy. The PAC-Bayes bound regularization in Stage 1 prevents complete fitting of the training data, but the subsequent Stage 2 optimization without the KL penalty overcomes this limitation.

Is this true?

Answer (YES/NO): YES